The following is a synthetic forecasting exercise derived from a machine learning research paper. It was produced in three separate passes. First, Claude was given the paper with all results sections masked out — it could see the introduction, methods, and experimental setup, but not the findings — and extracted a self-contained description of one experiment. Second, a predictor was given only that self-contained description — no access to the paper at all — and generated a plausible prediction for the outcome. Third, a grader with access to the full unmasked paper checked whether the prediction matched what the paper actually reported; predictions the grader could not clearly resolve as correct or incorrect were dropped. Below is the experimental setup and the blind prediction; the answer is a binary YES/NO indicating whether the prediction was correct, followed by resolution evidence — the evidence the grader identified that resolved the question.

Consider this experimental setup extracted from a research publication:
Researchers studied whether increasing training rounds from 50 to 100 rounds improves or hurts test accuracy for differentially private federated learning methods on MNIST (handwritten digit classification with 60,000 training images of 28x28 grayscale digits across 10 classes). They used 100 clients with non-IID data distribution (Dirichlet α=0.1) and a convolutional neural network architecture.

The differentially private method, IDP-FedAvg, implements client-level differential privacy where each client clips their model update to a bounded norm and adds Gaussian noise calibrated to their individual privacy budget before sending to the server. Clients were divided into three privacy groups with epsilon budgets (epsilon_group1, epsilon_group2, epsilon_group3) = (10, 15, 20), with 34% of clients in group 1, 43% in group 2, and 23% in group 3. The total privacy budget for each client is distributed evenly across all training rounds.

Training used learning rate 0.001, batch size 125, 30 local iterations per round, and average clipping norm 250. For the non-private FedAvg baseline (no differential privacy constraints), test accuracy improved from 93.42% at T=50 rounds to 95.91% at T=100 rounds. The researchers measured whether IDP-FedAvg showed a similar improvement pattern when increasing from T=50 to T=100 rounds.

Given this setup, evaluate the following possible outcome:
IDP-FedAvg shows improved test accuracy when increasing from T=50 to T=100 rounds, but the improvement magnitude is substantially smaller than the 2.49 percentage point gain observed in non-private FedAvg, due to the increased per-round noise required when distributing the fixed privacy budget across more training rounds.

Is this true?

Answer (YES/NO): NO